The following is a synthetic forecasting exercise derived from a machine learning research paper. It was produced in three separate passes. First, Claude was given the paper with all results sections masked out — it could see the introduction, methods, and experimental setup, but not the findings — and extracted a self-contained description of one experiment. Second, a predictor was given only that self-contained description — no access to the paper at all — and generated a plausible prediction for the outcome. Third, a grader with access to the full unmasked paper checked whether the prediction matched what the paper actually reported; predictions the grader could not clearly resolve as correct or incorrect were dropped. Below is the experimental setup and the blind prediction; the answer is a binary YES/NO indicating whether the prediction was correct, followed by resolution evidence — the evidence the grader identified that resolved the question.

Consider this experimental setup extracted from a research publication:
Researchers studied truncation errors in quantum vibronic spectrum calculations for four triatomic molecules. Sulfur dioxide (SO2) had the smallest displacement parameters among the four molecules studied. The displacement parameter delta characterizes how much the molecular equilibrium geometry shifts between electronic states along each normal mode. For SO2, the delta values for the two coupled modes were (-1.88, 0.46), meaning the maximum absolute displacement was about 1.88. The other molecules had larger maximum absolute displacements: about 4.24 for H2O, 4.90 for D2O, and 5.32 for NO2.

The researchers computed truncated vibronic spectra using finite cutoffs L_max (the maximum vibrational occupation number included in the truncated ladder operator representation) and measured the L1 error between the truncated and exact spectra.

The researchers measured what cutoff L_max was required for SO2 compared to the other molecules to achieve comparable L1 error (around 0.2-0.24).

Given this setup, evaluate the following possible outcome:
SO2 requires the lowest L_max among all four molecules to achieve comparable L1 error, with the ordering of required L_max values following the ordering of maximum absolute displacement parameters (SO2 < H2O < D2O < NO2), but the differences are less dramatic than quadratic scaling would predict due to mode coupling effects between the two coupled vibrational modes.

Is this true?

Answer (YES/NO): YES